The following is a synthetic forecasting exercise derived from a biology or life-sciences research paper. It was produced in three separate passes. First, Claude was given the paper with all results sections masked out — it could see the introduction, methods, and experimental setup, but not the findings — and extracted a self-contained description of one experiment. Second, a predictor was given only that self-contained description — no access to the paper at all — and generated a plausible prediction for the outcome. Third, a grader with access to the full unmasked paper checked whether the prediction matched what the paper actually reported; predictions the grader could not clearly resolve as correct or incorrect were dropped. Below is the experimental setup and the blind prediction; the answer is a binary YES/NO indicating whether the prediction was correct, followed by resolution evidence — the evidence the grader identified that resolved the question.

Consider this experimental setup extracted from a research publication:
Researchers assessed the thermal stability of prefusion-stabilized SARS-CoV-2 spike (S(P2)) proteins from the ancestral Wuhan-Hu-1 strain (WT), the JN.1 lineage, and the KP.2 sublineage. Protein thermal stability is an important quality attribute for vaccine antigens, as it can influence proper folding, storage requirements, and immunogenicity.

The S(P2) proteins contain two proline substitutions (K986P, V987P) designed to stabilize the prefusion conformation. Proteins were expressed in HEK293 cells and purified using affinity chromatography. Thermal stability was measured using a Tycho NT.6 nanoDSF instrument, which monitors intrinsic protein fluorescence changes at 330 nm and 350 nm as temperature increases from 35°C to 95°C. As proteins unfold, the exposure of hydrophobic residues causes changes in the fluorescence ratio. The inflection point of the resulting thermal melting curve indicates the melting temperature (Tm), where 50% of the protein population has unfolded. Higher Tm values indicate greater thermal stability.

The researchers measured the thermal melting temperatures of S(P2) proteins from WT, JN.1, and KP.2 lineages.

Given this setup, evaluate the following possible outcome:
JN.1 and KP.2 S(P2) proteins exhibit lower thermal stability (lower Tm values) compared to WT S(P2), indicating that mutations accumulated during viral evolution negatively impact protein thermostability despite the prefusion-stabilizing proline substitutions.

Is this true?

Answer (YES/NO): YES